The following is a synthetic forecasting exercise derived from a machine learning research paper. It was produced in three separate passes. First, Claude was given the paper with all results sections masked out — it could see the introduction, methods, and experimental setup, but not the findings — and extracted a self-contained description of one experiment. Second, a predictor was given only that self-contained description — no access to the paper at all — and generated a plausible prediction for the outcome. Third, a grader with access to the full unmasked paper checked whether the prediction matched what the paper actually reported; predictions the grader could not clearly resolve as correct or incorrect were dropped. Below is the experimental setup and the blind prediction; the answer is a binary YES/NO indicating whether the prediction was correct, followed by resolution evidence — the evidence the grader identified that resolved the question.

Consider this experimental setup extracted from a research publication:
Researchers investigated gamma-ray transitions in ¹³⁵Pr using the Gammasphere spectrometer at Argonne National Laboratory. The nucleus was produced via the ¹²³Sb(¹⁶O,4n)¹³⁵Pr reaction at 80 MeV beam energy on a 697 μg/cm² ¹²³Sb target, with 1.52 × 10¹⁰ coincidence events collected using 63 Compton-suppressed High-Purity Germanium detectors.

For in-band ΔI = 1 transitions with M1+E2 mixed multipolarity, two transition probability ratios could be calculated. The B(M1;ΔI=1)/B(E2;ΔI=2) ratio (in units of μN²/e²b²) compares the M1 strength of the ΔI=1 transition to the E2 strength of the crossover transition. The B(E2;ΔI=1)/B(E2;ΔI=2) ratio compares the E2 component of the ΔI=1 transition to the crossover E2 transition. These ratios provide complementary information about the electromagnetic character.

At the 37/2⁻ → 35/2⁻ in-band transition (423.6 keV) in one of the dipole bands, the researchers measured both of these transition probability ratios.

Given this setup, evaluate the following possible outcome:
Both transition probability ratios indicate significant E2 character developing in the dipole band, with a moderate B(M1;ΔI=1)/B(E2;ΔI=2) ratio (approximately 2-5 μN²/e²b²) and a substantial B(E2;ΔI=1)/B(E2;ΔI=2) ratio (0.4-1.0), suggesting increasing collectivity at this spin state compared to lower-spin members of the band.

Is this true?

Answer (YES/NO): NO